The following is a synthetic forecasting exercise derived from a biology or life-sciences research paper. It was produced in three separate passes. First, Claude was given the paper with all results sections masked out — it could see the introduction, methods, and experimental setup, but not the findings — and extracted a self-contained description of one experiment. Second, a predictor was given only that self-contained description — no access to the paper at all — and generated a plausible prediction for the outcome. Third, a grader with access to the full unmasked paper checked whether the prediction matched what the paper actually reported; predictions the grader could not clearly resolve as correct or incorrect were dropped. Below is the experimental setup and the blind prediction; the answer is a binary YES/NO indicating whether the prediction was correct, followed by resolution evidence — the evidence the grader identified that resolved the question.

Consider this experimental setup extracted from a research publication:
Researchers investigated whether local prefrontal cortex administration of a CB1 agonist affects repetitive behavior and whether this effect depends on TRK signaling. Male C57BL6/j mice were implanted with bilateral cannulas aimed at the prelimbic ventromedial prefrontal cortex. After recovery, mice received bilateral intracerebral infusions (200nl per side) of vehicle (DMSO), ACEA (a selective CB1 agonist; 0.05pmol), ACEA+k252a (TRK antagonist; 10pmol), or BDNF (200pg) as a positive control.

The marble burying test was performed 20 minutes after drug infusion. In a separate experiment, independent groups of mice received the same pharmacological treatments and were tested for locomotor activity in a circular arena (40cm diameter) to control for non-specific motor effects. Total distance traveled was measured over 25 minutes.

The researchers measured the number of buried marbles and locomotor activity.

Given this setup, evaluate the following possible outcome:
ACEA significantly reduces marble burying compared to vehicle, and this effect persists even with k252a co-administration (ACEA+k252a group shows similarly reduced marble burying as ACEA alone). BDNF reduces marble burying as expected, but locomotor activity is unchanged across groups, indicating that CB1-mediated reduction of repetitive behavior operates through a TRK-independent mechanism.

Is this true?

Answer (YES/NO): NO